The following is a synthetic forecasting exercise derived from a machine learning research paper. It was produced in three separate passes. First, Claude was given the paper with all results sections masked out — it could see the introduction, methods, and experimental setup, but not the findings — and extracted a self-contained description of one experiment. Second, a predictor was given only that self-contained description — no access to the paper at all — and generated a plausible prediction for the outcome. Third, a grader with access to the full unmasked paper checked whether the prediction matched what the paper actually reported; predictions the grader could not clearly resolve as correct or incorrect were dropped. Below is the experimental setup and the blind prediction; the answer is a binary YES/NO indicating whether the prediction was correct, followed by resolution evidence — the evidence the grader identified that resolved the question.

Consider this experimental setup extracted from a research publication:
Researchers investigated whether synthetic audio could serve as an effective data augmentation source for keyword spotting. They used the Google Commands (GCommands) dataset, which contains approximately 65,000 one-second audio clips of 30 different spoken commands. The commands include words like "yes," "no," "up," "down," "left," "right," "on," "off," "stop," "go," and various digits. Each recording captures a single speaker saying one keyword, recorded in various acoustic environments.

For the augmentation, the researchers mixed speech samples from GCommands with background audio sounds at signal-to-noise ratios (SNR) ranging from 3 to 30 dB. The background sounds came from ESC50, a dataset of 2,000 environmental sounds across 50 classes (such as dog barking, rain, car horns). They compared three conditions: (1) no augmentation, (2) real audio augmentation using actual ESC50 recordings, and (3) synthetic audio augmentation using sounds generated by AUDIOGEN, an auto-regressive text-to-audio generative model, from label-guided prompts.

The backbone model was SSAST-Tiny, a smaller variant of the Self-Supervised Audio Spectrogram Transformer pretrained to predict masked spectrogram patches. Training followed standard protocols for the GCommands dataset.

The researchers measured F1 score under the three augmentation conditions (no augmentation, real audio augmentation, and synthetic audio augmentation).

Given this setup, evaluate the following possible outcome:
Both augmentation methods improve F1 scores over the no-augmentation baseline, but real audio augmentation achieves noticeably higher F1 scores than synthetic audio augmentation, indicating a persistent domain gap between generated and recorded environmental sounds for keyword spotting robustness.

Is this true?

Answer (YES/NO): NO